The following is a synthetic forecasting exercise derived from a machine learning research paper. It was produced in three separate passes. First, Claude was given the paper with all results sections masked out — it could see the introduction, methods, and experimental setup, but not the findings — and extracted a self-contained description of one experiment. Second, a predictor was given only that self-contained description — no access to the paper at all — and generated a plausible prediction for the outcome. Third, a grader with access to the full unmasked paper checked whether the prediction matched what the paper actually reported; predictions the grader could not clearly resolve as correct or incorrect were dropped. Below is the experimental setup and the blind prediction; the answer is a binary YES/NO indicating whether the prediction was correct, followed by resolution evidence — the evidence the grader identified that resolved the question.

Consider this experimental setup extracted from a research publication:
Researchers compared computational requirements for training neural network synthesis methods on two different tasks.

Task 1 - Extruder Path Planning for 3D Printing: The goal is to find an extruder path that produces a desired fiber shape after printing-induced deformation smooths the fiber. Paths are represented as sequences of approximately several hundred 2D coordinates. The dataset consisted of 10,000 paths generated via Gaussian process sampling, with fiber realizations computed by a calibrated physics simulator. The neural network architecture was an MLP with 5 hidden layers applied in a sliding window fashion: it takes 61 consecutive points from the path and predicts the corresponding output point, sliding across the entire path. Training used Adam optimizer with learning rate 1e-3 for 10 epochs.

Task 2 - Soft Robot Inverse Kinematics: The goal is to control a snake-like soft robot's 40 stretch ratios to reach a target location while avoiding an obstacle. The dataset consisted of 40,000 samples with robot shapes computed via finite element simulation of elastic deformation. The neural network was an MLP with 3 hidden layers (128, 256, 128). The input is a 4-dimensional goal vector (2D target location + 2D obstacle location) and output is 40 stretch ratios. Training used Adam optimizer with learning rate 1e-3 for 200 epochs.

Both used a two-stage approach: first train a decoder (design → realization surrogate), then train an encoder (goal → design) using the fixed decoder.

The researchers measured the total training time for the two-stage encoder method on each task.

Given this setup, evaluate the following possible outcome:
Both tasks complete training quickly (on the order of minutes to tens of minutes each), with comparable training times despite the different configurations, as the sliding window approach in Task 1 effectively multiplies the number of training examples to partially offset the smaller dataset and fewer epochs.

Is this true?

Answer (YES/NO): NO